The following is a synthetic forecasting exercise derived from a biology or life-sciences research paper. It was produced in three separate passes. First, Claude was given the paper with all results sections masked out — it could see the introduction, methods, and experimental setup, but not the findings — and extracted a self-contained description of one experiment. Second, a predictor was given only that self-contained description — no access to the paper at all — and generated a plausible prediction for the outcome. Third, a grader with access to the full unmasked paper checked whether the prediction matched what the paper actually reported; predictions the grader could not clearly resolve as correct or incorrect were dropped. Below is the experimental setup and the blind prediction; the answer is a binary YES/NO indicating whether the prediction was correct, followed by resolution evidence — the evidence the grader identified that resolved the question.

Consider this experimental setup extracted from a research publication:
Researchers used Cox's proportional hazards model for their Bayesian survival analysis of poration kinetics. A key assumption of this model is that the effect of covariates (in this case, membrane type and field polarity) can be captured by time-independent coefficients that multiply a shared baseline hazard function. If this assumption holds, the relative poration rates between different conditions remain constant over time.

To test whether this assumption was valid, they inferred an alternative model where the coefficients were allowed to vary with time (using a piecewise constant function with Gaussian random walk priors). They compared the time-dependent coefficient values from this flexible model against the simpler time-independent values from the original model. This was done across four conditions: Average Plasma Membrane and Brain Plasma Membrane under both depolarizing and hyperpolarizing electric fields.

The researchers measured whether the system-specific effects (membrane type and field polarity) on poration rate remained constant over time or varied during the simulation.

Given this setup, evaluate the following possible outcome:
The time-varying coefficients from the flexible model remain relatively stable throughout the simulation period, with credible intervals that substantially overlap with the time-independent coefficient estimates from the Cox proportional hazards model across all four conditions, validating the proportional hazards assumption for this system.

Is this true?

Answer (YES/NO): YES